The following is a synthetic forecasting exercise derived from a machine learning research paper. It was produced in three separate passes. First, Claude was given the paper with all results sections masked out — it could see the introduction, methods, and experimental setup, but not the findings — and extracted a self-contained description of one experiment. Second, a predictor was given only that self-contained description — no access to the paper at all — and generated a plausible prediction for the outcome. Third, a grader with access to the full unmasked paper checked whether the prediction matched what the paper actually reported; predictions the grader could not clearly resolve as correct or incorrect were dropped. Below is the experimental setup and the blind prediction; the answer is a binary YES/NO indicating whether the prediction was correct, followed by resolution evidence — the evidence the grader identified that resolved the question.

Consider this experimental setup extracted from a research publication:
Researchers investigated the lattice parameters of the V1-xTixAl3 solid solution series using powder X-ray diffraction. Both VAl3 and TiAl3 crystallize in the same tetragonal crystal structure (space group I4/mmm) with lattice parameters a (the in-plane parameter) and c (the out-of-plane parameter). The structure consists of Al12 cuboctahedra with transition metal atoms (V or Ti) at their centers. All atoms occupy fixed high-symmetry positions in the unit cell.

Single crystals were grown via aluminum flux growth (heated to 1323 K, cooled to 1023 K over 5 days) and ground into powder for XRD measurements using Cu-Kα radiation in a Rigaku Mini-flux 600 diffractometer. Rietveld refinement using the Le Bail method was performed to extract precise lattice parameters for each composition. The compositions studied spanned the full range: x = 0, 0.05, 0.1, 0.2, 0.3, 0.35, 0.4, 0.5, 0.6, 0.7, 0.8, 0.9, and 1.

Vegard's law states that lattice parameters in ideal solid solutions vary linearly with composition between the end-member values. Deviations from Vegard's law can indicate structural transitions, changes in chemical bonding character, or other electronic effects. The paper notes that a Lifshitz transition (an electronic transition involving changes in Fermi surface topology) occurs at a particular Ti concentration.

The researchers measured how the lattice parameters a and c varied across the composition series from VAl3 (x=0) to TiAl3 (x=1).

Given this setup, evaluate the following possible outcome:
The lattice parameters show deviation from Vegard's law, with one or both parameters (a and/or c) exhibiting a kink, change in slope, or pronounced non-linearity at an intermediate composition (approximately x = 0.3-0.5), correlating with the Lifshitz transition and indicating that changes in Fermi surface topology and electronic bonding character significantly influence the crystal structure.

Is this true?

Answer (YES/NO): YES